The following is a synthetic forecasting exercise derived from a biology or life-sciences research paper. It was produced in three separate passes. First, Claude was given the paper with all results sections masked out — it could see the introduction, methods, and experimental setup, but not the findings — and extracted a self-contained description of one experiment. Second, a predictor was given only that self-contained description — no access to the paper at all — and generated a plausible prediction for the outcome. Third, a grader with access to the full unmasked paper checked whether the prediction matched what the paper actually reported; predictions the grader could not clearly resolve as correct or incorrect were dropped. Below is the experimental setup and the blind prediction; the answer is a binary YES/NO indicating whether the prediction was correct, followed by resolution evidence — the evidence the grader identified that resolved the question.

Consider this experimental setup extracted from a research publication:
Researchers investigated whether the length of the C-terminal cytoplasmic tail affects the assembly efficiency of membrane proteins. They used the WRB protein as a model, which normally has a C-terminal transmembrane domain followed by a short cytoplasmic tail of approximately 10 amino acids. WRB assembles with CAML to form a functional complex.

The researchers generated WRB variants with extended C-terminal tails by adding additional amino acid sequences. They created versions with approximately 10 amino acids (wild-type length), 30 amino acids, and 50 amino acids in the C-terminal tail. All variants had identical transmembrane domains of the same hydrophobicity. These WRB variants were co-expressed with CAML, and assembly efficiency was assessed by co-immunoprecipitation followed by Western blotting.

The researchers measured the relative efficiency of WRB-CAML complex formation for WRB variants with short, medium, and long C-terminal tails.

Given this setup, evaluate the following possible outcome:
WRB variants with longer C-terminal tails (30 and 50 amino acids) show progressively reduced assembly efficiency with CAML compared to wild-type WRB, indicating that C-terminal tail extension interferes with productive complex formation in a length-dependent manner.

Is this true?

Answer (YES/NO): NO